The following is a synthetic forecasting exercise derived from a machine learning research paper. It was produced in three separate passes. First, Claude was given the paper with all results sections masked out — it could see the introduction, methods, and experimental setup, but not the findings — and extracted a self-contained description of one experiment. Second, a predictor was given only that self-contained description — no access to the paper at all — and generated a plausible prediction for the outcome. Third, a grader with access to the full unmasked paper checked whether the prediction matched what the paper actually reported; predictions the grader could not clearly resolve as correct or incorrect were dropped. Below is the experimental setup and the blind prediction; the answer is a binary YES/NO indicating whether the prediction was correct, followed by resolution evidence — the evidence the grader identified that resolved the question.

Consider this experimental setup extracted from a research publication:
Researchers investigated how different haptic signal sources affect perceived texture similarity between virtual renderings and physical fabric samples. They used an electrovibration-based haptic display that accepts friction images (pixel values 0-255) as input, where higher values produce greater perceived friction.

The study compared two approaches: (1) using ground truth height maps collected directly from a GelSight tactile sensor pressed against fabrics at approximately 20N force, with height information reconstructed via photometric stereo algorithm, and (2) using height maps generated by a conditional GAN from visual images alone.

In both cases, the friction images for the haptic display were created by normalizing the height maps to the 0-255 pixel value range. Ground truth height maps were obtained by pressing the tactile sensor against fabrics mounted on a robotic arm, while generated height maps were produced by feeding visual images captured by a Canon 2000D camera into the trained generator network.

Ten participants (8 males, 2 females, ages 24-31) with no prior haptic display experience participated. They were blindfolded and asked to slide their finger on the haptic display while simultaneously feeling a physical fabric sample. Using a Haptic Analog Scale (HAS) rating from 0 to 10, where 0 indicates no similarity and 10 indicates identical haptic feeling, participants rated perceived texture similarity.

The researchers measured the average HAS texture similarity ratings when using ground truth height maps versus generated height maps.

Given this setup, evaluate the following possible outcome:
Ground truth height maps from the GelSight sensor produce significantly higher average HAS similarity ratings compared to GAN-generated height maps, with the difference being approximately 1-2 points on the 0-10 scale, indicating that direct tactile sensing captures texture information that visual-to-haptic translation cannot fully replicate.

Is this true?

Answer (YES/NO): NO